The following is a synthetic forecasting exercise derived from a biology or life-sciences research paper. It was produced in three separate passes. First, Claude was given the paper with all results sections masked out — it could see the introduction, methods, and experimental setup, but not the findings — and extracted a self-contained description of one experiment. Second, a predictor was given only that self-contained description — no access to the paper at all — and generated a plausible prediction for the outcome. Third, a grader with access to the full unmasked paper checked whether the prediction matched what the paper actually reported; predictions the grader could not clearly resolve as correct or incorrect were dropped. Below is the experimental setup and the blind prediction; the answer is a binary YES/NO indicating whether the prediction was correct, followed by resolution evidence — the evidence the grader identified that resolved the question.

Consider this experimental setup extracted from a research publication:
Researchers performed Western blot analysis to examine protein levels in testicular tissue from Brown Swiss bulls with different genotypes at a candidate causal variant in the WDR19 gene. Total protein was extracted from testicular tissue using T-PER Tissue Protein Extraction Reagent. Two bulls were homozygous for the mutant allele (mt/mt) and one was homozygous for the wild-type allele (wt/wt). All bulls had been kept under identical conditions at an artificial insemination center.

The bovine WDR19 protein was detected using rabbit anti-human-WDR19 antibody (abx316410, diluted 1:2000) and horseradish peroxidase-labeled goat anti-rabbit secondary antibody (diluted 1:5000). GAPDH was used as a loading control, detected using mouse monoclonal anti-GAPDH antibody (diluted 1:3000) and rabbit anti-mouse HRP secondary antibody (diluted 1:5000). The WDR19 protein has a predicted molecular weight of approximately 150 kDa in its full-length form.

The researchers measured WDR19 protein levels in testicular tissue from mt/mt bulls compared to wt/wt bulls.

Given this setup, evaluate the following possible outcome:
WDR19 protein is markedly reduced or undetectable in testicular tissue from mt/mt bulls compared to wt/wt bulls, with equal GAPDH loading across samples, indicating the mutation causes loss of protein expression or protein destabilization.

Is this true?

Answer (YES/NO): YES